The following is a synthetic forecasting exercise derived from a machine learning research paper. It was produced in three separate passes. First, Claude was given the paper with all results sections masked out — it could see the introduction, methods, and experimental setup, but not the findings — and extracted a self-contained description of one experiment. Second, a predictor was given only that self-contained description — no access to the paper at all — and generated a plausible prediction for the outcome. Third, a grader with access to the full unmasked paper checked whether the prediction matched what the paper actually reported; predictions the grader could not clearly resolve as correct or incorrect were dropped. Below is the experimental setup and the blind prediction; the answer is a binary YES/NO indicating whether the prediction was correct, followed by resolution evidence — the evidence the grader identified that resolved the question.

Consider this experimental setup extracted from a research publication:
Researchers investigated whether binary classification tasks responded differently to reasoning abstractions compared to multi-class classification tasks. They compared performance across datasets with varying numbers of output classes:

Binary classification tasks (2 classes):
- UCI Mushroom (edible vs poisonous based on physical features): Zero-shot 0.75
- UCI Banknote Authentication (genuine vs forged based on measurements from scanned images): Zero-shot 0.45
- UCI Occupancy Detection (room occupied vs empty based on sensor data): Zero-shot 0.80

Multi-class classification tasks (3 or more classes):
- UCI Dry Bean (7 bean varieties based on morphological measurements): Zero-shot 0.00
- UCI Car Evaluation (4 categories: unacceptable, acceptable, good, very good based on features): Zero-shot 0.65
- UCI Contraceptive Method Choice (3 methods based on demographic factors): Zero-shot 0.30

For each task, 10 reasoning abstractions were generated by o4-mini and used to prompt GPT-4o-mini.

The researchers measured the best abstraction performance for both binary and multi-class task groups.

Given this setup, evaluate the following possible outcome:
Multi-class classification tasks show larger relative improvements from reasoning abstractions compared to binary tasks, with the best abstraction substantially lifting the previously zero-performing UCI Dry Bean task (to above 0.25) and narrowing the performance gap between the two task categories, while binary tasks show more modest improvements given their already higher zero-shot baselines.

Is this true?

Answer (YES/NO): NO